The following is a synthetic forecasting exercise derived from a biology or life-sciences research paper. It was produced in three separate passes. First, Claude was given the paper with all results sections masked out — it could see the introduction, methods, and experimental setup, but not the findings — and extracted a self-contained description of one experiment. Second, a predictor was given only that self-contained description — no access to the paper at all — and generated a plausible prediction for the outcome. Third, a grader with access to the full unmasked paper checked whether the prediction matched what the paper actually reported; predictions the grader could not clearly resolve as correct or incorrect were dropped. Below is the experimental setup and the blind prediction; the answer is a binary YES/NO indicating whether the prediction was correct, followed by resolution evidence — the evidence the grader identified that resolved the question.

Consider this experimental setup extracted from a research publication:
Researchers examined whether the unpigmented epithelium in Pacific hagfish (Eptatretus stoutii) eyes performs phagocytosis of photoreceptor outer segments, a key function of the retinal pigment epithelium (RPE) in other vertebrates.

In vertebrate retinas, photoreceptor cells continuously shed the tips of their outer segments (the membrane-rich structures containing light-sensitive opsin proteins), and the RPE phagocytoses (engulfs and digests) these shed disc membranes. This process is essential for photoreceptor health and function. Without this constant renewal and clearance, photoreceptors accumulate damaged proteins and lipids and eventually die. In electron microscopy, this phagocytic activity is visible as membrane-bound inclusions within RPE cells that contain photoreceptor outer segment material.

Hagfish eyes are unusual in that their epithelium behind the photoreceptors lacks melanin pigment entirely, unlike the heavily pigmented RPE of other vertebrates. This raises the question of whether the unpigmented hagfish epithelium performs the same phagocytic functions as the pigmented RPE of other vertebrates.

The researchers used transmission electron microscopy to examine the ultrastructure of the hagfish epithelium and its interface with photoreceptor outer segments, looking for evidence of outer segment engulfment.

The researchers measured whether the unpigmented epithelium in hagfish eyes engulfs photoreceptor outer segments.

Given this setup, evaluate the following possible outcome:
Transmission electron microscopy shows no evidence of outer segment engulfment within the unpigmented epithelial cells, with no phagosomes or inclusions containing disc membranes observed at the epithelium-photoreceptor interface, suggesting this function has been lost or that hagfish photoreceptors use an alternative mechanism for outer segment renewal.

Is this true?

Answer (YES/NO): NO